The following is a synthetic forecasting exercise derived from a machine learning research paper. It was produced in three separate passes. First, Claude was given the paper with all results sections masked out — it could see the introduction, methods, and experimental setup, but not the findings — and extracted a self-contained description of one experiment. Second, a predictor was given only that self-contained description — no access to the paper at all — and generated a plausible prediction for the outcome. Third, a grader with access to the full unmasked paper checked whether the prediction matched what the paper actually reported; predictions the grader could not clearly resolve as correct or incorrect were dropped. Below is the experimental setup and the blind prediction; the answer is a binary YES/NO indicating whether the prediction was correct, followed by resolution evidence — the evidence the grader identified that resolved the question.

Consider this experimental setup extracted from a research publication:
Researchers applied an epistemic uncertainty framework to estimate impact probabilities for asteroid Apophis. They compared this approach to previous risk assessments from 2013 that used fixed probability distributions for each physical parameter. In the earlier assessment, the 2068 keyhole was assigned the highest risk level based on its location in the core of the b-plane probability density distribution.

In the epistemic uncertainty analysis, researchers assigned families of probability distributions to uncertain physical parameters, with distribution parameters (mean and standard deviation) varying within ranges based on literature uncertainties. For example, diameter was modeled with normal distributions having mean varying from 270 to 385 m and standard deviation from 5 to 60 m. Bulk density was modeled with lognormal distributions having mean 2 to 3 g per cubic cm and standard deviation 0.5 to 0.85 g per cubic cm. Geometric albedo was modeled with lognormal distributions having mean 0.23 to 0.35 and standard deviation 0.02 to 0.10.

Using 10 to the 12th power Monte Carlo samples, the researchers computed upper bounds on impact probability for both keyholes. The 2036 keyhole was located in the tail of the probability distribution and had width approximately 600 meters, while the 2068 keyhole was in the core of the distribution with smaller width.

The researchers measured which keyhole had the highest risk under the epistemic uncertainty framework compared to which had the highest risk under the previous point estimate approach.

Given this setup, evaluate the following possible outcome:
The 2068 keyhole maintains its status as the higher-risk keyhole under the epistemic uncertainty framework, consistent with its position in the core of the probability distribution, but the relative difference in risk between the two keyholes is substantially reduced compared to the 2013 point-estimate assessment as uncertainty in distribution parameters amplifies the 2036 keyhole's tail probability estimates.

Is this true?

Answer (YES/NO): NO